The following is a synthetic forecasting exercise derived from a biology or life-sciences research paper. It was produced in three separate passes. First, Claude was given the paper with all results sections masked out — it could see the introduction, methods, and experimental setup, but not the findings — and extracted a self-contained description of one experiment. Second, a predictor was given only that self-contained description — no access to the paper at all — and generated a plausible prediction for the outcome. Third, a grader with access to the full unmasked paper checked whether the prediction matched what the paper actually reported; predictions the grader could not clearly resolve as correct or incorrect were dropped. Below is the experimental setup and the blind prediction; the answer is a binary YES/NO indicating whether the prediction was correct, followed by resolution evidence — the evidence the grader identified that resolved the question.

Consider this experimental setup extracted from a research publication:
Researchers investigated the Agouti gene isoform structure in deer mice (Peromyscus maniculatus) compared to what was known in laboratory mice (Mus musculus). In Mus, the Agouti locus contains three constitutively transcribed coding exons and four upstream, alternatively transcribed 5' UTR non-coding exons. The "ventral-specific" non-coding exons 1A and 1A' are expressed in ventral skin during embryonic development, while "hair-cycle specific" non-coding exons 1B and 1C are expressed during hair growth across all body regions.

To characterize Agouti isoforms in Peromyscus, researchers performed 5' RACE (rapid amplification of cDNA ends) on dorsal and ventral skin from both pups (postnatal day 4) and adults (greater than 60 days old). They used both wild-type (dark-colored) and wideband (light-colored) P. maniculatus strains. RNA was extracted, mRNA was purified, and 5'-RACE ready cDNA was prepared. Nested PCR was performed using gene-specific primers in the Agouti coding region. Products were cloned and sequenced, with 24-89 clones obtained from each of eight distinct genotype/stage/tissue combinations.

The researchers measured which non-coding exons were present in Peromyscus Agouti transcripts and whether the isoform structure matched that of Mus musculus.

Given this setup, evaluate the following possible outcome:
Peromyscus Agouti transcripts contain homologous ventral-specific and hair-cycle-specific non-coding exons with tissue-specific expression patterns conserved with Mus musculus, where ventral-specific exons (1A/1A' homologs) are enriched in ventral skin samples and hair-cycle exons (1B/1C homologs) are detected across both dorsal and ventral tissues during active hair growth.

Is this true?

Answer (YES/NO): NO